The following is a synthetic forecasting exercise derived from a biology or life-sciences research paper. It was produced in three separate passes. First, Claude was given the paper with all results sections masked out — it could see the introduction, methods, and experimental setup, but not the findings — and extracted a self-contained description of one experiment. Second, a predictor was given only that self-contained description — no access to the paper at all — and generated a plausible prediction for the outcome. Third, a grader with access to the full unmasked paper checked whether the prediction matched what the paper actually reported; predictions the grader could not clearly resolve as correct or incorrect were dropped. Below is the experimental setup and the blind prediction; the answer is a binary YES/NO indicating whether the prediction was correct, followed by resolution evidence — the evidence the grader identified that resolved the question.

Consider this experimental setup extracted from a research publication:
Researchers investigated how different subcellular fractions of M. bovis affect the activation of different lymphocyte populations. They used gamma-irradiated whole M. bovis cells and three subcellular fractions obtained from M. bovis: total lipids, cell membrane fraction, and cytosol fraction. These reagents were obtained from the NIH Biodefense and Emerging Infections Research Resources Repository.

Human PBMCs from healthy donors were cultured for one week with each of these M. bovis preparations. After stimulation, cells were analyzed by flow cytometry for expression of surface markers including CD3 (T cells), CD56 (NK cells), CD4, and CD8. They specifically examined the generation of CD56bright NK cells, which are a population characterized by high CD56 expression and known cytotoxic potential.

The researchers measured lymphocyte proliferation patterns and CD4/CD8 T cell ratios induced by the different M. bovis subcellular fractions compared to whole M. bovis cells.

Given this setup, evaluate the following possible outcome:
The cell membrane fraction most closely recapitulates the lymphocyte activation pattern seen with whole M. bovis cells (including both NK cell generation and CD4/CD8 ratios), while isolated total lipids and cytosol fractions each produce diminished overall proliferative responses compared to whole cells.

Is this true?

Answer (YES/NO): NO